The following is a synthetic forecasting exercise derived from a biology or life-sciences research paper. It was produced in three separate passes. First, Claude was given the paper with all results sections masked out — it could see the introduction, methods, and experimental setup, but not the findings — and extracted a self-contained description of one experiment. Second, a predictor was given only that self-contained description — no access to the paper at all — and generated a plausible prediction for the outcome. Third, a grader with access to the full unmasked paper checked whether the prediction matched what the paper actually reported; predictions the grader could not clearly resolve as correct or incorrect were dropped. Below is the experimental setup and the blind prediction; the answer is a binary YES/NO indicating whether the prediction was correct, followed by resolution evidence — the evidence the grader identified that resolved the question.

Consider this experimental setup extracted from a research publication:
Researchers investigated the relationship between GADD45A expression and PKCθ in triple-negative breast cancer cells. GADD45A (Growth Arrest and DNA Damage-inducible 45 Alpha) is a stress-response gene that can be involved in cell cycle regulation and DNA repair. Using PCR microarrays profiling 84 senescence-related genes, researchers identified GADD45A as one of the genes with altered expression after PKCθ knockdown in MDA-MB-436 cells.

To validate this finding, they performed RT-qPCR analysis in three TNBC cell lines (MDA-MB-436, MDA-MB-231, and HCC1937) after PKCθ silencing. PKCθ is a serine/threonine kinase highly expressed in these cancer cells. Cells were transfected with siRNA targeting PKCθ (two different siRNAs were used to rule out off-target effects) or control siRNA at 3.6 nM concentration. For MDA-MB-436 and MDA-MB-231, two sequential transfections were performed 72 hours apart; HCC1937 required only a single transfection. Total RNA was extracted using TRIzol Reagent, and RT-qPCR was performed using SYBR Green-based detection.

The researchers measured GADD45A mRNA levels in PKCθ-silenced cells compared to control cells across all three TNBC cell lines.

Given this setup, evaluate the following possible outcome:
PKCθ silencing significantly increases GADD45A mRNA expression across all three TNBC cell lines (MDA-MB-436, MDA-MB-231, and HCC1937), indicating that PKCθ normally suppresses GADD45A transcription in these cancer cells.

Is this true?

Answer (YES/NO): NO